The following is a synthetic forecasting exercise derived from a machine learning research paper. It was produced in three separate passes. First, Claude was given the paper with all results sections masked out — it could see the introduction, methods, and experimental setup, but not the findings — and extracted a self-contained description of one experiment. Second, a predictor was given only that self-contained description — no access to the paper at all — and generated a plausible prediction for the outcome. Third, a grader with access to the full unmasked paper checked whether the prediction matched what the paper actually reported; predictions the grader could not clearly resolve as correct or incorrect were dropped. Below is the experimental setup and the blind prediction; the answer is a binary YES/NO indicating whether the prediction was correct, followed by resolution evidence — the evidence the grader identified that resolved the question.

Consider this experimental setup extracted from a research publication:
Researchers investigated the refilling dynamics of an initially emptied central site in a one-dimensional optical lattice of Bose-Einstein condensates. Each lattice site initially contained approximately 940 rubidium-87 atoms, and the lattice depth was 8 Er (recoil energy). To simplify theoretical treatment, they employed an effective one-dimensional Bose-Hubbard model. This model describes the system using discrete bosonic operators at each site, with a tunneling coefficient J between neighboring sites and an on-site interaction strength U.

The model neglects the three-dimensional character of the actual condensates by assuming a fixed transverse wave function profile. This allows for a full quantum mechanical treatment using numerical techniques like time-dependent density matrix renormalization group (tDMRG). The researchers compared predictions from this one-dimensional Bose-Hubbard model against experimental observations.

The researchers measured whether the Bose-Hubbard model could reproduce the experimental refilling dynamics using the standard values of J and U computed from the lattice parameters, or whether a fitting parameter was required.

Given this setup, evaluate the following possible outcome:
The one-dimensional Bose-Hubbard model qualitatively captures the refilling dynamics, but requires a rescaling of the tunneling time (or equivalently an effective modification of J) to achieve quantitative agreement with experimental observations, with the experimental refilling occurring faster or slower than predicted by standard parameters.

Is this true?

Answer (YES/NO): YES